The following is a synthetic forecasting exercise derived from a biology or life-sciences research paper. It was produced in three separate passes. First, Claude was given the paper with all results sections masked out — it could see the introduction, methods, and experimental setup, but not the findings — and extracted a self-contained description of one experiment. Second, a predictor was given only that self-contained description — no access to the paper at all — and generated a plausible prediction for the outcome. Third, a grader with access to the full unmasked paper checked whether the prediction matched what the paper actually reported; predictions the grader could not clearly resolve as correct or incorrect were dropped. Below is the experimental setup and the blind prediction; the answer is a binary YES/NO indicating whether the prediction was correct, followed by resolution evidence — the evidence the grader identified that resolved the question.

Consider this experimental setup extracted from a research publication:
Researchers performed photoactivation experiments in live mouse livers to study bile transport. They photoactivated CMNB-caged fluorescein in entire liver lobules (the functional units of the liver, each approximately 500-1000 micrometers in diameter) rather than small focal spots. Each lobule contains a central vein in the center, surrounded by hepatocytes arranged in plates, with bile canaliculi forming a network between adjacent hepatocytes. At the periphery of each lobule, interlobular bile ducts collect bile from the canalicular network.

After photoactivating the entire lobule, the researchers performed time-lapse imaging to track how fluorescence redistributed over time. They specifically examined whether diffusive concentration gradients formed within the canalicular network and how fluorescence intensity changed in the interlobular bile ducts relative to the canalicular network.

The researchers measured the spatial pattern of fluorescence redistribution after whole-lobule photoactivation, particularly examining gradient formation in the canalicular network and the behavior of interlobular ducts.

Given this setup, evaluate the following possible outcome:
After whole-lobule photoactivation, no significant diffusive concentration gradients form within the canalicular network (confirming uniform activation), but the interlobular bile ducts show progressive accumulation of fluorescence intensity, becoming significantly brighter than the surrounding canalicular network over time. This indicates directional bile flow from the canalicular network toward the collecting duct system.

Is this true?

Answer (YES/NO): NO